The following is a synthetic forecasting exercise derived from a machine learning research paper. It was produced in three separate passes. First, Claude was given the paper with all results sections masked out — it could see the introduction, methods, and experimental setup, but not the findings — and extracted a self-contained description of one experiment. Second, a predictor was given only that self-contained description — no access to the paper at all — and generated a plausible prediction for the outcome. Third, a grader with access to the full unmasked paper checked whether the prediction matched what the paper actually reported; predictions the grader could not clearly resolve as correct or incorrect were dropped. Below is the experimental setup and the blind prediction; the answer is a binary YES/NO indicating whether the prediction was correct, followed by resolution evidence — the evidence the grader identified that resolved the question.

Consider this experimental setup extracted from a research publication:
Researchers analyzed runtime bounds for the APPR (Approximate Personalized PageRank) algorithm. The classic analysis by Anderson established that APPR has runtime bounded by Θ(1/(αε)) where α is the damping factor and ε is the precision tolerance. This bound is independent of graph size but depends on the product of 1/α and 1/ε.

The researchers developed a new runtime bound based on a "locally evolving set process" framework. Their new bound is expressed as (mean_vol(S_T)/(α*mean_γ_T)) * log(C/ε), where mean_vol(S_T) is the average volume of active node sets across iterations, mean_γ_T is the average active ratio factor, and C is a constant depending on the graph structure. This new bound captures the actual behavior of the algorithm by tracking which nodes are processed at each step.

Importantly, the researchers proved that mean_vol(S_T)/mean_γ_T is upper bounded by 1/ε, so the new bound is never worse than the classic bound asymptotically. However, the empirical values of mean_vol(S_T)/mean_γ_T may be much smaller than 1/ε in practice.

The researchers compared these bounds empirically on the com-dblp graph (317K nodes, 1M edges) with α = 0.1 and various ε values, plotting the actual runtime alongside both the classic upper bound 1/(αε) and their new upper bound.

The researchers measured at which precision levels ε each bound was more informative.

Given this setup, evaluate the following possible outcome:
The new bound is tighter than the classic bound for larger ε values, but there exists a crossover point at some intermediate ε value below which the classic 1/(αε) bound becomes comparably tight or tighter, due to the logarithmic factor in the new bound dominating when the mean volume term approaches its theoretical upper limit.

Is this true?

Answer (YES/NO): NO